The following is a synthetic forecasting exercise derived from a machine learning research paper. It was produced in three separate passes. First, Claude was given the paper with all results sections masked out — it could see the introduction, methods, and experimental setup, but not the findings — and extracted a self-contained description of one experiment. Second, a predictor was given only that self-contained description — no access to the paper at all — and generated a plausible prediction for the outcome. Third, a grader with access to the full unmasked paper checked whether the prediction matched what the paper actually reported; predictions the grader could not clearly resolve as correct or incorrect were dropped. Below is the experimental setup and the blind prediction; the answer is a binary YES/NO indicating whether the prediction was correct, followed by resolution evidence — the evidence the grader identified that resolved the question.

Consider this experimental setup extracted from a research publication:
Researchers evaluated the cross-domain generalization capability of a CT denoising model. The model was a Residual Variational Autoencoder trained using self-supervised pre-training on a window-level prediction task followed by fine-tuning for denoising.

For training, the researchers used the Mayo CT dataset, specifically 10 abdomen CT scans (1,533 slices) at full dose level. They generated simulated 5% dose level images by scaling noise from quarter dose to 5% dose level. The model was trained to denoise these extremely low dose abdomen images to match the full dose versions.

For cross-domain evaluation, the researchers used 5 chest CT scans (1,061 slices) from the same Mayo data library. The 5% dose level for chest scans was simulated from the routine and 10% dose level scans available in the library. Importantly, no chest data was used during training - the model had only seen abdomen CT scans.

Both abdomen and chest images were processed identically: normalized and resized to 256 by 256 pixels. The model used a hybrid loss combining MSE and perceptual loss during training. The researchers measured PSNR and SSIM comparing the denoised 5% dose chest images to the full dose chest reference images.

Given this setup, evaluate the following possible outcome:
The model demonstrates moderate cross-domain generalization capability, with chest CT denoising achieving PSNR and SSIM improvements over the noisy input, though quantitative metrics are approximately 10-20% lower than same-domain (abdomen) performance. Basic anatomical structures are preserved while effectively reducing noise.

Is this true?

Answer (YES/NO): NO